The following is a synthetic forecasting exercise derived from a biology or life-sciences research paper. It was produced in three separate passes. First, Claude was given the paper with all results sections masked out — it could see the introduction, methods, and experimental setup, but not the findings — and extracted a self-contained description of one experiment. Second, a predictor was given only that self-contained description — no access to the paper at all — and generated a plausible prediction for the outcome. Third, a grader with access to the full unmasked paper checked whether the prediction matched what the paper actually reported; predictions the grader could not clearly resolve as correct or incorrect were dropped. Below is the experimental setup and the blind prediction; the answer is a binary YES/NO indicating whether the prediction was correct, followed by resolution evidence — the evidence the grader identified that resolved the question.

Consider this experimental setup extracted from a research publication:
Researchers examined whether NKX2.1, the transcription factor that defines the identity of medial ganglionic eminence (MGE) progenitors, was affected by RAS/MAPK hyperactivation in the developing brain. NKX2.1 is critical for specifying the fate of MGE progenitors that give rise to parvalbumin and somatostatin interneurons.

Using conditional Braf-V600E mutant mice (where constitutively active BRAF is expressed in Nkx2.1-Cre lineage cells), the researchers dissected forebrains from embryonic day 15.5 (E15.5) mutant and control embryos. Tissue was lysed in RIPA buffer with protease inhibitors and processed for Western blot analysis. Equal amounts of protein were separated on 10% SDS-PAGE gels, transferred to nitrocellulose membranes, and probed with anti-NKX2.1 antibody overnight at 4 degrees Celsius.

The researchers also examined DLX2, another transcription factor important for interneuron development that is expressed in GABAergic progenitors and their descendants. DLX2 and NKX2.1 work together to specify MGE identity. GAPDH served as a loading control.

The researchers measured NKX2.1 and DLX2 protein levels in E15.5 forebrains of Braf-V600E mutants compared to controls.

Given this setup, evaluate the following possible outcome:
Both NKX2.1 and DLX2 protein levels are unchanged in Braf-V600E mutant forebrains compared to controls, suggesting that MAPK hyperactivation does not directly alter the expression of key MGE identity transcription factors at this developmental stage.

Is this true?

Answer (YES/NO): YES